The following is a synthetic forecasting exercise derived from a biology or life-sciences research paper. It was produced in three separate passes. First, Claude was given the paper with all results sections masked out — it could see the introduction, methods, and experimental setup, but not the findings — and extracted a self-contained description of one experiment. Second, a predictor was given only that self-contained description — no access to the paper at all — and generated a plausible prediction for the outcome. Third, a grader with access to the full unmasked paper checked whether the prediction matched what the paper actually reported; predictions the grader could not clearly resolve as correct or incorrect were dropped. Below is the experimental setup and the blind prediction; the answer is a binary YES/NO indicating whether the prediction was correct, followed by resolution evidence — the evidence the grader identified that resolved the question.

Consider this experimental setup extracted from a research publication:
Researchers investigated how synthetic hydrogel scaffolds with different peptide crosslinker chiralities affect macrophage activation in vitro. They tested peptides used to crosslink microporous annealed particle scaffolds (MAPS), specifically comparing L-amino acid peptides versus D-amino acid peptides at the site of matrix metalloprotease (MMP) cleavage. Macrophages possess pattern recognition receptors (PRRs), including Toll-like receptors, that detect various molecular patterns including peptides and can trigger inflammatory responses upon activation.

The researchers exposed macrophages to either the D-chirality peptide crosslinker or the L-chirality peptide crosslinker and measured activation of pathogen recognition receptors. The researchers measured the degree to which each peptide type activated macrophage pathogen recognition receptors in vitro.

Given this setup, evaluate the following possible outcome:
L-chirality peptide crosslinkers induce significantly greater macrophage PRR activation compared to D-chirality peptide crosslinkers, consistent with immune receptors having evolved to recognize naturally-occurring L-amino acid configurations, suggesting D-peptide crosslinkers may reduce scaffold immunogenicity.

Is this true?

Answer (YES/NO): YES